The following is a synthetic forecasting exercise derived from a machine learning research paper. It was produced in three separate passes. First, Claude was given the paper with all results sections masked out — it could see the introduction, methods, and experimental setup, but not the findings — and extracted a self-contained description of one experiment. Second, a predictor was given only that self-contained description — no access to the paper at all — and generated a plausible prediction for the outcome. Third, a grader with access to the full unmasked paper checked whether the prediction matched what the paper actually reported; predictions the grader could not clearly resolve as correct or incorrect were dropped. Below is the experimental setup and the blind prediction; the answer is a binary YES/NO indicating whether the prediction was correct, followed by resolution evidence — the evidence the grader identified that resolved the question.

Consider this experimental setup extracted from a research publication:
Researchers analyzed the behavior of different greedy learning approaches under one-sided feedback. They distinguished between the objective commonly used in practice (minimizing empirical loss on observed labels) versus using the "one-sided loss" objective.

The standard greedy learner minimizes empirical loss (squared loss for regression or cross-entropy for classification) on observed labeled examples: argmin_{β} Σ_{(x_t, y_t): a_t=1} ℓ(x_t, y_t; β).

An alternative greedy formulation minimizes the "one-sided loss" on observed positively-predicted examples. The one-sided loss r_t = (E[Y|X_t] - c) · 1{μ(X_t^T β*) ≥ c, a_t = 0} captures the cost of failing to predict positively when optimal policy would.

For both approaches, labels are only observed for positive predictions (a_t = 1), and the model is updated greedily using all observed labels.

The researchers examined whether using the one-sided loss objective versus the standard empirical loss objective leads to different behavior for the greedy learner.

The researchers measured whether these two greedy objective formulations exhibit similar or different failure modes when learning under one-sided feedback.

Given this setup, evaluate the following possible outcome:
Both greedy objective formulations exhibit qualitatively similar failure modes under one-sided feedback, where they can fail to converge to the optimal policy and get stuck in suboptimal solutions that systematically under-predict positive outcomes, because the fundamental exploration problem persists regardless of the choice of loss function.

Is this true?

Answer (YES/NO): YES